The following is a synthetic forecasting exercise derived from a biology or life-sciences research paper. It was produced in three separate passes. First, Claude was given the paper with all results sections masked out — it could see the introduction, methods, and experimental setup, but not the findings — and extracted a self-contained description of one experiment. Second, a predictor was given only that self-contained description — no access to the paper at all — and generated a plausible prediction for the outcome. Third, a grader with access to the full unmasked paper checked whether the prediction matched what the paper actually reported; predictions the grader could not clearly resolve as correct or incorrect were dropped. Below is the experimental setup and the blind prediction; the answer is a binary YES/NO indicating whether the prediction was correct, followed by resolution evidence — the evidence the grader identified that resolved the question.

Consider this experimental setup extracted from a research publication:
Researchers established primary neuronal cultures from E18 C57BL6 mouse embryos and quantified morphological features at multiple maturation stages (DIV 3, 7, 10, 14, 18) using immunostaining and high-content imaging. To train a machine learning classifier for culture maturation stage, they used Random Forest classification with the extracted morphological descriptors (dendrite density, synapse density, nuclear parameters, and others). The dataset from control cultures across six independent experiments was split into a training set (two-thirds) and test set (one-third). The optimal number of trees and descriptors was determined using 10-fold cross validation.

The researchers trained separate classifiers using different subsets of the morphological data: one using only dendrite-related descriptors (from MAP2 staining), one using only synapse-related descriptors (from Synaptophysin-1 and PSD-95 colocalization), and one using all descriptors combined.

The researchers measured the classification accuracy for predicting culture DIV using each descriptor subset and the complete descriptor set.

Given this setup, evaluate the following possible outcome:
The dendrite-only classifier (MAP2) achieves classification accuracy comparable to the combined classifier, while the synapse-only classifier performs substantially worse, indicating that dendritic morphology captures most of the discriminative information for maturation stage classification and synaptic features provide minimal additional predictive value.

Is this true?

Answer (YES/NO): NO